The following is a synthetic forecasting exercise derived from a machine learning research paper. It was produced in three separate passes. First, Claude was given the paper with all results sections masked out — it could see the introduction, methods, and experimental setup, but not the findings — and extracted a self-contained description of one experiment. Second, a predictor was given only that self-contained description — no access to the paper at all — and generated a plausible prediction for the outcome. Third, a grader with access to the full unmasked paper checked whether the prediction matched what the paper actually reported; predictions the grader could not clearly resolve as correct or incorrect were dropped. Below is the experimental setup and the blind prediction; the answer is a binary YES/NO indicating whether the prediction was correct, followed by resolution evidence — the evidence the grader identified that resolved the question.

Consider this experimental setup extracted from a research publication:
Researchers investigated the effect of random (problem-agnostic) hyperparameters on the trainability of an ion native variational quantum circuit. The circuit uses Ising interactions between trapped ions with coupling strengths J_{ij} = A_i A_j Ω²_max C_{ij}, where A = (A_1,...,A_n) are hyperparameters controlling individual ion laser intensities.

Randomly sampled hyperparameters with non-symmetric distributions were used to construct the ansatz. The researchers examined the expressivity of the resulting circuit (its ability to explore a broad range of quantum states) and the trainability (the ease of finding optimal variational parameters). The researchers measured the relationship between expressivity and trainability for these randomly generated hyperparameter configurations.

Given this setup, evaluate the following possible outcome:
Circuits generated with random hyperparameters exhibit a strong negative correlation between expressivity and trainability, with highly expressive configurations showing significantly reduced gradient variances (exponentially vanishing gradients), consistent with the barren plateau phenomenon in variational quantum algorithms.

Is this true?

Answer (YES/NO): NO